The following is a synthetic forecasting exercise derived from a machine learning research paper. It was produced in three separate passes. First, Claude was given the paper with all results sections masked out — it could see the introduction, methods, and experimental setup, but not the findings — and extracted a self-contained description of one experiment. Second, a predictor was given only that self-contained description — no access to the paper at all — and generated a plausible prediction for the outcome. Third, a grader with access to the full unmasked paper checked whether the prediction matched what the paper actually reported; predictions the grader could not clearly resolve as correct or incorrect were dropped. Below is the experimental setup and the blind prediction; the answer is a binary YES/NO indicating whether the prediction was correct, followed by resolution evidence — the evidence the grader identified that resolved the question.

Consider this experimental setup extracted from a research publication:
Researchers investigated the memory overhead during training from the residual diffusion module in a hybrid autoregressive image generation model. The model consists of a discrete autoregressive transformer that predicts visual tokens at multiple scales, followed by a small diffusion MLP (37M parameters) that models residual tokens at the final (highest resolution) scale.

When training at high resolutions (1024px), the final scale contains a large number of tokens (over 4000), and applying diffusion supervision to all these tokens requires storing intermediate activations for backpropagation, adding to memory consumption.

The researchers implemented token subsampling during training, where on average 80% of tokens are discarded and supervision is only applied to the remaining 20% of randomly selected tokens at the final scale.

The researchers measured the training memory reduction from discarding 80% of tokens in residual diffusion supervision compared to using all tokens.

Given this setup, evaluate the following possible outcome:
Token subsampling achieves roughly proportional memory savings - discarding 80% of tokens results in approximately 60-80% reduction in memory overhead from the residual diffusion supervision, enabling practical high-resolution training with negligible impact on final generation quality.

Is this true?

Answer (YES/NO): NO